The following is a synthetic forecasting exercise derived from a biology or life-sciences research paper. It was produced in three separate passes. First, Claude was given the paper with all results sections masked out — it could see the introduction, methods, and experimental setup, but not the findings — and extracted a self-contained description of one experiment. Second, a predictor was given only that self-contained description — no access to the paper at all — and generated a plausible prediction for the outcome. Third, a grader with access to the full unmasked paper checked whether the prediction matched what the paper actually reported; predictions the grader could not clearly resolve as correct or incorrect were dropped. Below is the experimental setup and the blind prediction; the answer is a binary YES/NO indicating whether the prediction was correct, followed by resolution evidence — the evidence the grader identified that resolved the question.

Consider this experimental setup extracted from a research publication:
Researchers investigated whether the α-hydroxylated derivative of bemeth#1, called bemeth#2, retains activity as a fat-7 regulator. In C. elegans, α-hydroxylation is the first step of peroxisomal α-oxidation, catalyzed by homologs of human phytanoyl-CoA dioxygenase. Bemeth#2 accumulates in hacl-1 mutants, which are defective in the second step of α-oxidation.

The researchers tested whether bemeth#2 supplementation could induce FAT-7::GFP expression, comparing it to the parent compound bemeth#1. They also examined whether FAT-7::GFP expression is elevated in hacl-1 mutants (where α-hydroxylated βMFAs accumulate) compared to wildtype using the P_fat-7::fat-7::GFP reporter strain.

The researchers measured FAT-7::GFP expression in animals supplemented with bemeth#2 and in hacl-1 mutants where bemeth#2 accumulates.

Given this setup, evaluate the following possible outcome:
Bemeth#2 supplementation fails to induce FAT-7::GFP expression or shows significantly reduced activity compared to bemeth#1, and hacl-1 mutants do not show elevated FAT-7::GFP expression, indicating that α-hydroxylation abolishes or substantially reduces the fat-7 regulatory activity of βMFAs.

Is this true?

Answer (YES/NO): YES